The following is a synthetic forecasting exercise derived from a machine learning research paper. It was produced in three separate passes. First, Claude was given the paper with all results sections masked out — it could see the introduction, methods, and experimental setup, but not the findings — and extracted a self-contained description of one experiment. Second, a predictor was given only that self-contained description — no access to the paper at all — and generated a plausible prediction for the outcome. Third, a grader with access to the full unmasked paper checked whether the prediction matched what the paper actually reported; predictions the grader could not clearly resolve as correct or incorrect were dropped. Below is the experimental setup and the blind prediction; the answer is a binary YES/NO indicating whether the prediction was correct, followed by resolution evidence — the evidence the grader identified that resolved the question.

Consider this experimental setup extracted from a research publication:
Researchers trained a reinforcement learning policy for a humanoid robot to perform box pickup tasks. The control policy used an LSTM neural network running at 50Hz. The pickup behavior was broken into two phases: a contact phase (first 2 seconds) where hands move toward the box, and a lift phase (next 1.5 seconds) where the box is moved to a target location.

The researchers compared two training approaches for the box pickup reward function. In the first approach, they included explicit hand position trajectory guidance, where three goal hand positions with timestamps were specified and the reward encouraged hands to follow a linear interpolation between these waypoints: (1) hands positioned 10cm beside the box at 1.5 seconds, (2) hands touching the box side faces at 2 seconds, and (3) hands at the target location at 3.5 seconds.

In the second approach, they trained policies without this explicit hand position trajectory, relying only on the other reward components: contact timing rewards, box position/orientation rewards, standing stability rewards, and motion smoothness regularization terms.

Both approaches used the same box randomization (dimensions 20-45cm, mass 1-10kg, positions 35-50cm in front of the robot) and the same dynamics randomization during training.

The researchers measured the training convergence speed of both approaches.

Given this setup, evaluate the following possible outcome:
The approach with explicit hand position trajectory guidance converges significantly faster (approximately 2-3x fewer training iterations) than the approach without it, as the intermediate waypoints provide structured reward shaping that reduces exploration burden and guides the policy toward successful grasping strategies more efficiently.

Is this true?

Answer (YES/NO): YES